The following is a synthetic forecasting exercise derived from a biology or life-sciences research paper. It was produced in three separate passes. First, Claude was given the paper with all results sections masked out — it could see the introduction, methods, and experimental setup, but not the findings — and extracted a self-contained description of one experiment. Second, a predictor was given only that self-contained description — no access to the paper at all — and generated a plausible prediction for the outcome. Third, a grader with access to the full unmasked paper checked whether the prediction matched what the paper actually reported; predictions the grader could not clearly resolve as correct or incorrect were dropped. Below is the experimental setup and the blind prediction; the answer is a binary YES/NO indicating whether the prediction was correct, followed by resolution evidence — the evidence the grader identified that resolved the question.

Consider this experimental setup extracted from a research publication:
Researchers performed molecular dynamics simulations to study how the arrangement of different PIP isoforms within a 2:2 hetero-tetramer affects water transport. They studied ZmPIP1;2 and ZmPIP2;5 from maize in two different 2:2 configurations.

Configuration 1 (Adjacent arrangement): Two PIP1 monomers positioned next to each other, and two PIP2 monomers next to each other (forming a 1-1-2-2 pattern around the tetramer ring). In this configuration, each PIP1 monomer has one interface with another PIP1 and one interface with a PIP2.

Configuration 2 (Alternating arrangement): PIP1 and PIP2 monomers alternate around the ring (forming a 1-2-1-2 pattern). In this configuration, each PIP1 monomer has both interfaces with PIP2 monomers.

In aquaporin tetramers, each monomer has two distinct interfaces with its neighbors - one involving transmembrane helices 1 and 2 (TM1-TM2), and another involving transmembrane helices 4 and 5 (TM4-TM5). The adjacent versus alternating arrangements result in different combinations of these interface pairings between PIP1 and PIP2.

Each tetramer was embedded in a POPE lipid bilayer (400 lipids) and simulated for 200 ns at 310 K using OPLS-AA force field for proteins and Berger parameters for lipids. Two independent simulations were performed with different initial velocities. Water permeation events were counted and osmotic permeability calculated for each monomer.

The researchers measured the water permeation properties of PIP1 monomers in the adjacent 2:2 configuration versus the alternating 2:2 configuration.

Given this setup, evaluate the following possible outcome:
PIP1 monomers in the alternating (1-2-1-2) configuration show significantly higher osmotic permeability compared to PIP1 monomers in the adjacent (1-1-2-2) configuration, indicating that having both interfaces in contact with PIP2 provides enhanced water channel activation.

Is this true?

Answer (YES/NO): NO